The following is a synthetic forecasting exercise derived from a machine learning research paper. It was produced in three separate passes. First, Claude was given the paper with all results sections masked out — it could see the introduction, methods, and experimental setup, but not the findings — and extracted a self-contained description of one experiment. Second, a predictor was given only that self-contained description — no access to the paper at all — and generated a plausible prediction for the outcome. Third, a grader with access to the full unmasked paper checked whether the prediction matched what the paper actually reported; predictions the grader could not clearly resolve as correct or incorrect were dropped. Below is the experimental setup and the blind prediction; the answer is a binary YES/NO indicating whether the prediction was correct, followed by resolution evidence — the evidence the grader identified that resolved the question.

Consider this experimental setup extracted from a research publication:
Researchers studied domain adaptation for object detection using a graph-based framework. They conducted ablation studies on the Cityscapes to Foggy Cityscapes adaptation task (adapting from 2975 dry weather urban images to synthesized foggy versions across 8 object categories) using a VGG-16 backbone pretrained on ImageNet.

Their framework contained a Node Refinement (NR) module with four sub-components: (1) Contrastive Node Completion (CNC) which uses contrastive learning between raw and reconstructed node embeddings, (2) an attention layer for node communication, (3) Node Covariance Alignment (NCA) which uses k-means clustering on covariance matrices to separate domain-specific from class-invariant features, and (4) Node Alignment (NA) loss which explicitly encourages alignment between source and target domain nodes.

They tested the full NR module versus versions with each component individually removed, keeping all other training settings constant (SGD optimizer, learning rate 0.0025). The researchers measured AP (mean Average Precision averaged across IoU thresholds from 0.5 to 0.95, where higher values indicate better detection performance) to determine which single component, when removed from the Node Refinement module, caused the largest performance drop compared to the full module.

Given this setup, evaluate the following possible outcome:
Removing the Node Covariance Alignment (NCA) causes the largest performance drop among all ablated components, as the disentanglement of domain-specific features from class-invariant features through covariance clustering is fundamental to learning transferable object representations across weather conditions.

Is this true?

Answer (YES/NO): NO